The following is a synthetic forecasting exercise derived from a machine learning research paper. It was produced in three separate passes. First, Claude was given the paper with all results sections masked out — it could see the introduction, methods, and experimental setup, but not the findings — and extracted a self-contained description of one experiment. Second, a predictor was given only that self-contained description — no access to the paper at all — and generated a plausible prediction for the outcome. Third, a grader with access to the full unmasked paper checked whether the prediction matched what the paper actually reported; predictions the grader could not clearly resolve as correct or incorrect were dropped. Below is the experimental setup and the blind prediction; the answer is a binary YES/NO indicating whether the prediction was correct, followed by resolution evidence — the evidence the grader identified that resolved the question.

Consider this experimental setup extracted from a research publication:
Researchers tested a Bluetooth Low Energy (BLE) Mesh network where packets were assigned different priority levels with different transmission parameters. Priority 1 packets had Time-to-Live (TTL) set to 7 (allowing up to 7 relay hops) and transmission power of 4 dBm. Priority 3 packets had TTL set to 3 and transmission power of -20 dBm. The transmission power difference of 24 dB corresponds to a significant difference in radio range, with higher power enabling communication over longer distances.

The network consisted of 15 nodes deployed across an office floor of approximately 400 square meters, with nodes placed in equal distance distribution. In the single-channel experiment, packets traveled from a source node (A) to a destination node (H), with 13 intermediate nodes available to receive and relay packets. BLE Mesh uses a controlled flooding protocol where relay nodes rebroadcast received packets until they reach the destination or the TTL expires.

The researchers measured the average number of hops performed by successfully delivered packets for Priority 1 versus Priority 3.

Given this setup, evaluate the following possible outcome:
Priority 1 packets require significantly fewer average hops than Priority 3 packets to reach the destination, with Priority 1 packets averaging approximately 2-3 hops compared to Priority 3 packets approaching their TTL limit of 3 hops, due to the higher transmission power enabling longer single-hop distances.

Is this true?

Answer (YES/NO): YES